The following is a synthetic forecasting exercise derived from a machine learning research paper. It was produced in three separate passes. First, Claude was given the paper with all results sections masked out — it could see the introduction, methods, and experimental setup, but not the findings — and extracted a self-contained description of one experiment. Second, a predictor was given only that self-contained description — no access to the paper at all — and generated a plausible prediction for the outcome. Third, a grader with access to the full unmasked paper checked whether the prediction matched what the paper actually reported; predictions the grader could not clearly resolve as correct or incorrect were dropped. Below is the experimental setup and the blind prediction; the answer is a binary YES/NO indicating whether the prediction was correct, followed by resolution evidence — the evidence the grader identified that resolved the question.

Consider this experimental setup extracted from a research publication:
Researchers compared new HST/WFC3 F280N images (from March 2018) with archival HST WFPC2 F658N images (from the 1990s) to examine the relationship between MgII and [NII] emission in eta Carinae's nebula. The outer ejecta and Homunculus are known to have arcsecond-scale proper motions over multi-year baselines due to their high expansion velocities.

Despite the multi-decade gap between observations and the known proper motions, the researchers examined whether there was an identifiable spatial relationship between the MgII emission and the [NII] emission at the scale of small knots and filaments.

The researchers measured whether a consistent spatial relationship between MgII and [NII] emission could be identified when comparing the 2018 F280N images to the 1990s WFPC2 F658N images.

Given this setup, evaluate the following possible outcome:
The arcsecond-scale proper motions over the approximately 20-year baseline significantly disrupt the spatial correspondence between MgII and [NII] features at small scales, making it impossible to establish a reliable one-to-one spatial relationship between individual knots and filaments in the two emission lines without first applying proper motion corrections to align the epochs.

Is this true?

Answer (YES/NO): NO